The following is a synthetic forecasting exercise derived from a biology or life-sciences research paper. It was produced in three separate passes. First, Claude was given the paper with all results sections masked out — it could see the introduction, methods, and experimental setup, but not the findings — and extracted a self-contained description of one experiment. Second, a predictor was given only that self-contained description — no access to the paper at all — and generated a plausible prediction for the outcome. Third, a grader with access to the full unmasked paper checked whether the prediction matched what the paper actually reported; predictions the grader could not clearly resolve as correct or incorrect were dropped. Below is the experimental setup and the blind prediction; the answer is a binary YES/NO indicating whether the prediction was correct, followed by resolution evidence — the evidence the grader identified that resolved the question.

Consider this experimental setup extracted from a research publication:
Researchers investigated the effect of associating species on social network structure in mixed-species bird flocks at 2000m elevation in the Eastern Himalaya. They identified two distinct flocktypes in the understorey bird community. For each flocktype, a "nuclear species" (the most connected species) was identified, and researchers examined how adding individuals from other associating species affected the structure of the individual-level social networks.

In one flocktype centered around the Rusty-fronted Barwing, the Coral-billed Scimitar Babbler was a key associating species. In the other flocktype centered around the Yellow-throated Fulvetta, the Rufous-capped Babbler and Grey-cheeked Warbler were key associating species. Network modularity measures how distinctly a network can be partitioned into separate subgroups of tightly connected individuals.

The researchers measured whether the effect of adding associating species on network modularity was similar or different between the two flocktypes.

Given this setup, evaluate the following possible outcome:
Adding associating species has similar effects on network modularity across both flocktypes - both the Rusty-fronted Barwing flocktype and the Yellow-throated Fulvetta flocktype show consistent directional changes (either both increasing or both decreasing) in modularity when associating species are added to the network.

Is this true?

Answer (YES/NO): NO